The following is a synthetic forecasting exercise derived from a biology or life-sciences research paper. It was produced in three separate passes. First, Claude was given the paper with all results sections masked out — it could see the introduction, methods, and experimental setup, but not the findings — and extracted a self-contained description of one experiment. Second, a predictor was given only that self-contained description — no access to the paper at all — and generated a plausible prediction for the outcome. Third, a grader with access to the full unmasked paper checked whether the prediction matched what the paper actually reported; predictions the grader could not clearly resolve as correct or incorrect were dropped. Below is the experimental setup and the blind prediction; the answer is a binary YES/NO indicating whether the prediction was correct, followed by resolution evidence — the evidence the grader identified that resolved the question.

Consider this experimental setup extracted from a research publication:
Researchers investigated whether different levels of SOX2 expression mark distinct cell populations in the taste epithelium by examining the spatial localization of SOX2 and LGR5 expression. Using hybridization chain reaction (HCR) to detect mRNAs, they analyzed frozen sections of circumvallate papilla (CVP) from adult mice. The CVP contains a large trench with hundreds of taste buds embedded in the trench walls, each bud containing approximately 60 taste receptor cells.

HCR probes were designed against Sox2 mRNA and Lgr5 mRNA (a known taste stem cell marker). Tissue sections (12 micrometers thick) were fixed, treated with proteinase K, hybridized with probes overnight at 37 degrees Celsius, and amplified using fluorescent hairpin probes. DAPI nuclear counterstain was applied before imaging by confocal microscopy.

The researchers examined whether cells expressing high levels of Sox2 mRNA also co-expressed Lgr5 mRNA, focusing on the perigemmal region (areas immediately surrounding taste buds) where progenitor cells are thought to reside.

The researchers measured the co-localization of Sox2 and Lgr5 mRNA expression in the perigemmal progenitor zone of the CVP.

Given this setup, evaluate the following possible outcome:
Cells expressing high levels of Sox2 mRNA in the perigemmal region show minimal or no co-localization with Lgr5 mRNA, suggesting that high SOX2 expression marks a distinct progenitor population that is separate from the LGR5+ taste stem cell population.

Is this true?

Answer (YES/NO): NO